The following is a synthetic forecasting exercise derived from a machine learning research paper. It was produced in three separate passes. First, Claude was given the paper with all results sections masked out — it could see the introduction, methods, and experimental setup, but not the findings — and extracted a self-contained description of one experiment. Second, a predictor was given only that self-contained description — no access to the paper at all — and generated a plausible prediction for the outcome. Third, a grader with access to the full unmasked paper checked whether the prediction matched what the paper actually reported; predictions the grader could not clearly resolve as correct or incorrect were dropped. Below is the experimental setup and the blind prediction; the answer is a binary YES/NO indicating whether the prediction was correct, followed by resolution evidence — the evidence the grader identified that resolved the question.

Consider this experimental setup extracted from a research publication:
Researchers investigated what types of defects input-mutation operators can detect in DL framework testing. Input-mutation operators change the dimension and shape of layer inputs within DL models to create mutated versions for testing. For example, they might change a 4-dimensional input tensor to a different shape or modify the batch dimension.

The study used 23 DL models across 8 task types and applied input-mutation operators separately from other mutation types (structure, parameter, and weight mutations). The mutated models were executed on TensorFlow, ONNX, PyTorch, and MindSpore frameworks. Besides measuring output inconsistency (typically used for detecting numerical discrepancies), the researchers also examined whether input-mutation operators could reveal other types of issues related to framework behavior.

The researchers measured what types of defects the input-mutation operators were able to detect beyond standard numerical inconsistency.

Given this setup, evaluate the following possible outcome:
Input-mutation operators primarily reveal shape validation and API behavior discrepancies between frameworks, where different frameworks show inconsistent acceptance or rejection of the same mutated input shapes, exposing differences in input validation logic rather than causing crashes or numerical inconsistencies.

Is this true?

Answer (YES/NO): NO